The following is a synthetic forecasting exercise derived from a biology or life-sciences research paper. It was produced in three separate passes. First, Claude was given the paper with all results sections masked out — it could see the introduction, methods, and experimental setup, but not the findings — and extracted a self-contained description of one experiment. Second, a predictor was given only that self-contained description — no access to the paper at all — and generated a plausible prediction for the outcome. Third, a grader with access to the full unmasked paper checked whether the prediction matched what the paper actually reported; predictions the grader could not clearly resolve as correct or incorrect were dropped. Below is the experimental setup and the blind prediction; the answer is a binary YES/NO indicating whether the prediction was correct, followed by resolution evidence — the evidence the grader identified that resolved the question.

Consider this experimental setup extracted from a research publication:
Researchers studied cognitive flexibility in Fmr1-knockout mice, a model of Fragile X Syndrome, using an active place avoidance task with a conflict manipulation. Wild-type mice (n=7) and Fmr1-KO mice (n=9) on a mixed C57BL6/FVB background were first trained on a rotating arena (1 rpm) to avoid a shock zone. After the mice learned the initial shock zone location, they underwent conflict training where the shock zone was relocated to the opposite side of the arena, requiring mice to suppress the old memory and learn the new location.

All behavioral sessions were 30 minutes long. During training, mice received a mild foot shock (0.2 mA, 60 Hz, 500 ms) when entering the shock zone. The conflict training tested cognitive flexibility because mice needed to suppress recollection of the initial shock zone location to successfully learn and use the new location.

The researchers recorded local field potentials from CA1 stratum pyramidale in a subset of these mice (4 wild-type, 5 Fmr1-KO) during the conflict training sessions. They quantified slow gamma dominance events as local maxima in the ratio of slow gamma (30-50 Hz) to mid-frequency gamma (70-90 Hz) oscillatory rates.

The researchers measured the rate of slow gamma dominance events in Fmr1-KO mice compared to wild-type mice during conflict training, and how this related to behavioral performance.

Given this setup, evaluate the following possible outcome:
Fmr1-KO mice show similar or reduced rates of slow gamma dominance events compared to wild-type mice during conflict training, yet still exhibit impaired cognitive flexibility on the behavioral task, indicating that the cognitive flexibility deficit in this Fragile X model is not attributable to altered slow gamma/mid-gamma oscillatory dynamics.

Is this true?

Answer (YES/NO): NO